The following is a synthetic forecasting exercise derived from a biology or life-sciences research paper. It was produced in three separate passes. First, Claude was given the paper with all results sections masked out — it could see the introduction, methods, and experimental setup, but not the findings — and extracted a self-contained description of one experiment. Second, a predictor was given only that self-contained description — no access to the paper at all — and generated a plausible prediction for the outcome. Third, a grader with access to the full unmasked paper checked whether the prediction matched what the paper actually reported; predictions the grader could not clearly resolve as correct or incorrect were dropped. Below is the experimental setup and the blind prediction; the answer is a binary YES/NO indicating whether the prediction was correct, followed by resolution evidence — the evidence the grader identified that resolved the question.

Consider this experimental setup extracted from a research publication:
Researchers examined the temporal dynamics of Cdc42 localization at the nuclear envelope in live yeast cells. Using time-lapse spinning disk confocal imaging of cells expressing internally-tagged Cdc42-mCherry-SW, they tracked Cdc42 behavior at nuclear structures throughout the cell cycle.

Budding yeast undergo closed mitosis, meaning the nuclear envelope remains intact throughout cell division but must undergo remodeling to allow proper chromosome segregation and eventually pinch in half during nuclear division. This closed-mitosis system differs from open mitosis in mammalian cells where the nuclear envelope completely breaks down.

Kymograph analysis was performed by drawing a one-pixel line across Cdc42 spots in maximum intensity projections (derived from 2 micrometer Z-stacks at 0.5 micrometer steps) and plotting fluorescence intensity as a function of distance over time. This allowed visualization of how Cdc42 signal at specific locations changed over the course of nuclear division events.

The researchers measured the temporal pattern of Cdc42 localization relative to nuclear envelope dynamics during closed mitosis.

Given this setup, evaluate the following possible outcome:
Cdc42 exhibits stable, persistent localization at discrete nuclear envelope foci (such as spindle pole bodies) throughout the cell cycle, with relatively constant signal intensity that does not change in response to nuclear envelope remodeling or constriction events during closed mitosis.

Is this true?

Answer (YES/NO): NO